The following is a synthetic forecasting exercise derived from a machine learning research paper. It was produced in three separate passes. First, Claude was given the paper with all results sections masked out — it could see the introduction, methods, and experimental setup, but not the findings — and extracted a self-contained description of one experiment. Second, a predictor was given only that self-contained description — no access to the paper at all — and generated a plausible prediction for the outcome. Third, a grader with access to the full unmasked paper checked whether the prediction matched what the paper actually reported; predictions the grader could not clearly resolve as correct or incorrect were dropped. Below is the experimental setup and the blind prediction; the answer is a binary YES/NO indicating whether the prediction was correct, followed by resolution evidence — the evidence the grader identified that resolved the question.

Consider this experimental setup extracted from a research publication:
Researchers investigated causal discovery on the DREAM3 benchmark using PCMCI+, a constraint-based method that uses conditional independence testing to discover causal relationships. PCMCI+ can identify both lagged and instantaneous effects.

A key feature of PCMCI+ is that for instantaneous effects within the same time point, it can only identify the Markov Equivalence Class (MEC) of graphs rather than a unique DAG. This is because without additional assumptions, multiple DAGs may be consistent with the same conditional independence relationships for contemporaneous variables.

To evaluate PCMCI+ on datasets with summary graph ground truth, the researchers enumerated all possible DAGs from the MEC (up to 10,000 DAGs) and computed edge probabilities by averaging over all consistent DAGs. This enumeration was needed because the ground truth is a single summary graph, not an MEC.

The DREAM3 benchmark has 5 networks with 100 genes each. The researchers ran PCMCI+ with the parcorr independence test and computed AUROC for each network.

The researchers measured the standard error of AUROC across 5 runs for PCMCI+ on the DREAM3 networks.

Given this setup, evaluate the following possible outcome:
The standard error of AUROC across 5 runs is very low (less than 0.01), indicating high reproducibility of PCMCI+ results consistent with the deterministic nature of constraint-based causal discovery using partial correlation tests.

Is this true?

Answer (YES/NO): YES